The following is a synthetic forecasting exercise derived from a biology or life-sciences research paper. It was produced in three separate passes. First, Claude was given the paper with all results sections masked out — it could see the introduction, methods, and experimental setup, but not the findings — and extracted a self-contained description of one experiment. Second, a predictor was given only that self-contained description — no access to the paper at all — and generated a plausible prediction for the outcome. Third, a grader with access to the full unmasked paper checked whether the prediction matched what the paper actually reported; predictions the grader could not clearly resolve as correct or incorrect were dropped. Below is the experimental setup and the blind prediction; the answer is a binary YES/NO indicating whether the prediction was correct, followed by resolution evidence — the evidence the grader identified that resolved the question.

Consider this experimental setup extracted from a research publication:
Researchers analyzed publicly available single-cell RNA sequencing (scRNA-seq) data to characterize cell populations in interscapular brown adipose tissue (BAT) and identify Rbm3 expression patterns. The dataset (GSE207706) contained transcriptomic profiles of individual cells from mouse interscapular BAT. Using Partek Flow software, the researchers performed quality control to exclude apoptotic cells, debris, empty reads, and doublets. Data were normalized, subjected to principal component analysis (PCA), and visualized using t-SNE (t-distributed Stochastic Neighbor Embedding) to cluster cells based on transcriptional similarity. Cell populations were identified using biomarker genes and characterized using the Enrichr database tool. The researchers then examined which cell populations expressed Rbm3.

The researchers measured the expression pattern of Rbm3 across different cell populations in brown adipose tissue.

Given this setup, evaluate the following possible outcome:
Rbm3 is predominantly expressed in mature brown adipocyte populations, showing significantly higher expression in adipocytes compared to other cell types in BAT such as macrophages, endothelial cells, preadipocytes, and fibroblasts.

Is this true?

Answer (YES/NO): NO